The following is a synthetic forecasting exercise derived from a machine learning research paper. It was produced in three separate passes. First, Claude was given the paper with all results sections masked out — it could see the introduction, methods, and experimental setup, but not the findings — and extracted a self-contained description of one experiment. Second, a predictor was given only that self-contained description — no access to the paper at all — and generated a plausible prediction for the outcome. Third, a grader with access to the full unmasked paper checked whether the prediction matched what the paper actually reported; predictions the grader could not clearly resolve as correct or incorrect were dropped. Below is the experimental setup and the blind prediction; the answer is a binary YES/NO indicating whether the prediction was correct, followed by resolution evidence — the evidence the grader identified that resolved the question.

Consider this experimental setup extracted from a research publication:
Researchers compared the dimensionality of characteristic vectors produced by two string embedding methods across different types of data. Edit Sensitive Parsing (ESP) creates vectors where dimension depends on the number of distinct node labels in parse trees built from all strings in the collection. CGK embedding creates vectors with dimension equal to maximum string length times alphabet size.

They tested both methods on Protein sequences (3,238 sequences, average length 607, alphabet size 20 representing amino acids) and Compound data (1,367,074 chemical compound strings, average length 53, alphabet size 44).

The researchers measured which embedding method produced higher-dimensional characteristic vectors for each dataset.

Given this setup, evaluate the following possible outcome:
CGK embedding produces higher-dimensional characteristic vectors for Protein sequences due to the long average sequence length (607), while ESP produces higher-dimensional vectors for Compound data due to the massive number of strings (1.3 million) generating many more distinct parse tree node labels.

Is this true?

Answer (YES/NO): YES